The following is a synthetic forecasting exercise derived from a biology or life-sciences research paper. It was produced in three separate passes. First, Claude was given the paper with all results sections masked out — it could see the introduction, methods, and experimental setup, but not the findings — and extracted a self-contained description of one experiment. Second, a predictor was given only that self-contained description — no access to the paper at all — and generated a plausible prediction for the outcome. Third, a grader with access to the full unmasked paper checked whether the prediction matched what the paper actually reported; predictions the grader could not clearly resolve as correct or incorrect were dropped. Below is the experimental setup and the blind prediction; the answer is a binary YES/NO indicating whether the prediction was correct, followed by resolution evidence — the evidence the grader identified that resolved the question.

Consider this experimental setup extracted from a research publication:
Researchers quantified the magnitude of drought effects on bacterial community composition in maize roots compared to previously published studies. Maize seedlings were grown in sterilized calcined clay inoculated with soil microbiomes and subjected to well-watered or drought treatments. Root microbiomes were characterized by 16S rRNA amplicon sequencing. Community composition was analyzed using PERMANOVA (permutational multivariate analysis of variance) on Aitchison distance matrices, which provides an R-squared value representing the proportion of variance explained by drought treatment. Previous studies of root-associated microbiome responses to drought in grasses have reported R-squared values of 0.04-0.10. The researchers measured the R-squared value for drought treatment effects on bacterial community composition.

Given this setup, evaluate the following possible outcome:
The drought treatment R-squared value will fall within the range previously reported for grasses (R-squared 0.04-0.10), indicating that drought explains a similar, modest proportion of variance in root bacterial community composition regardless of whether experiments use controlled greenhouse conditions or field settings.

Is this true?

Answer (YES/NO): NO